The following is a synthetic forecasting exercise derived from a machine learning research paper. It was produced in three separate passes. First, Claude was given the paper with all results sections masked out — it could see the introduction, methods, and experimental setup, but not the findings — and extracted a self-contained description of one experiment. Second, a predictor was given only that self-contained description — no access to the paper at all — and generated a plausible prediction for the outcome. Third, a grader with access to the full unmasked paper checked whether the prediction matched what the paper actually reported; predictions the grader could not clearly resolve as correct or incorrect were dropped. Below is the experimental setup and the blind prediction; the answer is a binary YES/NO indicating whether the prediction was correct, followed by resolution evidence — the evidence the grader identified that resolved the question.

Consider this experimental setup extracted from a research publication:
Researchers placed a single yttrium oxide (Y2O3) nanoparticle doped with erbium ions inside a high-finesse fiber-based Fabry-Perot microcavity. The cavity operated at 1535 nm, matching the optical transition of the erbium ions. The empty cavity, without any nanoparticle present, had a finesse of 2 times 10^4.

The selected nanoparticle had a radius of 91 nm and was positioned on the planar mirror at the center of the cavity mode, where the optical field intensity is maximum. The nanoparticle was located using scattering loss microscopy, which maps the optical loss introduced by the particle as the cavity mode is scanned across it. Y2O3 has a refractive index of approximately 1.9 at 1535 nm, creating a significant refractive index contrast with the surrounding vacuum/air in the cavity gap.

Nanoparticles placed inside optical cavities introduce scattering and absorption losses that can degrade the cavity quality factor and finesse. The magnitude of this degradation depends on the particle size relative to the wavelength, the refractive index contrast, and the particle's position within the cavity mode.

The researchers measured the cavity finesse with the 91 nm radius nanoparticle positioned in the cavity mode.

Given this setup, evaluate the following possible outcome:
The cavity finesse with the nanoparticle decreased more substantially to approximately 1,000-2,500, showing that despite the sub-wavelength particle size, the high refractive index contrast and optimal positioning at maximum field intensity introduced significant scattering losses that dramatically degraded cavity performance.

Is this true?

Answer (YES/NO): NO